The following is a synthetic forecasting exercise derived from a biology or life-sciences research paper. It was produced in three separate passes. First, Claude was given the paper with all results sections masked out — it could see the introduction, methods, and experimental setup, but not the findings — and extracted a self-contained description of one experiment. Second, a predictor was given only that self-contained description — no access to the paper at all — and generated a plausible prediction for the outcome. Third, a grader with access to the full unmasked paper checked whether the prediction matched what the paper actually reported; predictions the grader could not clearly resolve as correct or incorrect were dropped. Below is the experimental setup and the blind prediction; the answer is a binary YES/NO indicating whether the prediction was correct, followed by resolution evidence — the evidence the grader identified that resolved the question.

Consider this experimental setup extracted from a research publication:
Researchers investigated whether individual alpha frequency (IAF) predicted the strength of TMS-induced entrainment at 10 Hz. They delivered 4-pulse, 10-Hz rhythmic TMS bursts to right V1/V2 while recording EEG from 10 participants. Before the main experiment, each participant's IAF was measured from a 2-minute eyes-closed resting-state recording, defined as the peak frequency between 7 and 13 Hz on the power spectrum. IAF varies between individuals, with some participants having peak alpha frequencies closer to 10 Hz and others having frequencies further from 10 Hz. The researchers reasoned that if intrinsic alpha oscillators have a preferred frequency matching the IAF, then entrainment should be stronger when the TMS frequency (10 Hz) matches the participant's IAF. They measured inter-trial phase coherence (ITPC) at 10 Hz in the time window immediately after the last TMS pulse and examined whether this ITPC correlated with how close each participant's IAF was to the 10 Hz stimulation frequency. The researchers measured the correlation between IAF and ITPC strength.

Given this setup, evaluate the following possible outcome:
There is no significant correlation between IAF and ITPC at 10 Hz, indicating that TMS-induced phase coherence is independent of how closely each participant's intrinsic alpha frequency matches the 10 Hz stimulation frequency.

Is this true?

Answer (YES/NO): NO